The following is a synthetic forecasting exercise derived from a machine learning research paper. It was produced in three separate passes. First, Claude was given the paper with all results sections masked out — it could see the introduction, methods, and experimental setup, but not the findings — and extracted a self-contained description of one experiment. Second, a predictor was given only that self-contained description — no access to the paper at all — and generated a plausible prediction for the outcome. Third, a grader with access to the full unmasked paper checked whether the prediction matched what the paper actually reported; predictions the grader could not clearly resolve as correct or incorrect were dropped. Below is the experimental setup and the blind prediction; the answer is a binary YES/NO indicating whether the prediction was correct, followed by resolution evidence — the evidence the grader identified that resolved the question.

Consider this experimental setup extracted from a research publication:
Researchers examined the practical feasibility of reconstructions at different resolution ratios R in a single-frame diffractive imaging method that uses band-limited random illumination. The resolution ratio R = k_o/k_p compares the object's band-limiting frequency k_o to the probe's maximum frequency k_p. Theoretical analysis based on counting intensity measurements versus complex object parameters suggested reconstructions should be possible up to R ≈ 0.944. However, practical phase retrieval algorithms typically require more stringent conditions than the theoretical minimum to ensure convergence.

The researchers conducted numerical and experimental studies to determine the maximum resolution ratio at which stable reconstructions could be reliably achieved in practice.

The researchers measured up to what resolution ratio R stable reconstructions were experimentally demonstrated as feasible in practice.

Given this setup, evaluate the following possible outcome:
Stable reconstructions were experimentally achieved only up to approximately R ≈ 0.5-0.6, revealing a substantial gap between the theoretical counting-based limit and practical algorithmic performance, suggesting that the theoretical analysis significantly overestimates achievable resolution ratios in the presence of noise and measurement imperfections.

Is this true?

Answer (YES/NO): YES